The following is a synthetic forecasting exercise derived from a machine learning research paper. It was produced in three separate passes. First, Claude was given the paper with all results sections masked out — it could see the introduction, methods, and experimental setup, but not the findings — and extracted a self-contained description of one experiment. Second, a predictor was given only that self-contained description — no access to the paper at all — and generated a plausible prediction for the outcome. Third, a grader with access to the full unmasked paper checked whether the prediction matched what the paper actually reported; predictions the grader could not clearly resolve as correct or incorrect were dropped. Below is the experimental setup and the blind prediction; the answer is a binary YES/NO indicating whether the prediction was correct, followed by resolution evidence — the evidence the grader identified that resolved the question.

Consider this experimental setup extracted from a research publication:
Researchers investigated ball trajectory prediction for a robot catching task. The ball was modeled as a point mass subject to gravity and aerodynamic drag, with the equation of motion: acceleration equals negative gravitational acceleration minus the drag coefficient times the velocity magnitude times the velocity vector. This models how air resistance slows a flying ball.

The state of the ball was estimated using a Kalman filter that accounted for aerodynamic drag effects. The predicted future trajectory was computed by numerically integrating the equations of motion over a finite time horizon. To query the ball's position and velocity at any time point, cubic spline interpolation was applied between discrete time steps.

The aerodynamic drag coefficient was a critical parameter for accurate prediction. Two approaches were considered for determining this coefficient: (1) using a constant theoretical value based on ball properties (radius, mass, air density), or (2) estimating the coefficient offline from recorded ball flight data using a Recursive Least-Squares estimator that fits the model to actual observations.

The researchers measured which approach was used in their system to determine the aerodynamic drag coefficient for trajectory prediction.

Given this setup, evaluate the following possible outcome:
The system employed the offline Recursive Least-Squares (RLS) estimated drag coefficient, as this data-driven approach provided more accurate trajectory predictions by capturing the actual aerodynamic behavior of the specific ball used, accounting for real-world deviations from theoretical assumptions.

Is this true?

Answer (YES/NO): YES